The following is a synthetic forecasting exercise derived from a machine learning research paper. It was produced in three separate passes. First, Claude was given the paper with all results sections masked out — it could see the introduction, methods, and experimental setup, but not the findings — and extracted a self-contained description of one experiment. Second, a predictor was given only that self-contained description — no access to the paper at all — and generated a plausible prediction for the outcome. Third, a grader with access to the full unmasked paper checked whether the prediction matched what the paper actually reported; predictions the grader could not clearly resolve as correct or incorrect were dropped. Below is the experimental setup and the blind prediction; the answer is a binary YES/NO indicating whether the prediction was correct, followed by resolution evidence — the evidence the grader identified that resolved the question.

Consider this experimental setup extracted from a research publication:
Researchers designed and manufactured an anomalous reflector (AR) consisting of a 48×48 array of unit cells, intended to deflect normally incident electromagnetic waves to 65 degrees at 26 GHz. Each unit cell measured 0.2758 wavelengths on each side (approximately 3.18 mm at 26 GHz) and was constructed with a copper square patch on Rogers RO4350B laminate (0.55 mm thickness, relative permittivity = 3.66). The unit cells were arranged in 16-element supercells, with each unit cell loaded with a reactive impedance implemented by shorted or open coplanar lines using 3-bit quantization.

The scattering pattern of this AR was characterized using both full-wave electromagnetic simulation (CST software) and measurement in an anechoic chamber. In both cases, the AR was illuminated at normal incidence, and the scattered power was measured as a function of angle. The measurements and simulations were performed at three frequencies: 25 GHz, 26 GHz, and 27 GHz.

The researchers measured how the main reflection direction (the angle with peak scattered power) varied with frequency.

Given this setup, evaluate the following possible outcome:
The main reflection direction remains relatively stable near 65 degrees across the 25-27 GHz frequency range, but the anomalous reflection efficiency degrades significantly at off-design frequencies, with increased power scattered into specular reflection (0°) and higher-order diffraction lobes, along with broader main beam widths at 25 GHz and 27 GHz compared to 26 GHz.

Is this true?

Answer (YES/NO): NO